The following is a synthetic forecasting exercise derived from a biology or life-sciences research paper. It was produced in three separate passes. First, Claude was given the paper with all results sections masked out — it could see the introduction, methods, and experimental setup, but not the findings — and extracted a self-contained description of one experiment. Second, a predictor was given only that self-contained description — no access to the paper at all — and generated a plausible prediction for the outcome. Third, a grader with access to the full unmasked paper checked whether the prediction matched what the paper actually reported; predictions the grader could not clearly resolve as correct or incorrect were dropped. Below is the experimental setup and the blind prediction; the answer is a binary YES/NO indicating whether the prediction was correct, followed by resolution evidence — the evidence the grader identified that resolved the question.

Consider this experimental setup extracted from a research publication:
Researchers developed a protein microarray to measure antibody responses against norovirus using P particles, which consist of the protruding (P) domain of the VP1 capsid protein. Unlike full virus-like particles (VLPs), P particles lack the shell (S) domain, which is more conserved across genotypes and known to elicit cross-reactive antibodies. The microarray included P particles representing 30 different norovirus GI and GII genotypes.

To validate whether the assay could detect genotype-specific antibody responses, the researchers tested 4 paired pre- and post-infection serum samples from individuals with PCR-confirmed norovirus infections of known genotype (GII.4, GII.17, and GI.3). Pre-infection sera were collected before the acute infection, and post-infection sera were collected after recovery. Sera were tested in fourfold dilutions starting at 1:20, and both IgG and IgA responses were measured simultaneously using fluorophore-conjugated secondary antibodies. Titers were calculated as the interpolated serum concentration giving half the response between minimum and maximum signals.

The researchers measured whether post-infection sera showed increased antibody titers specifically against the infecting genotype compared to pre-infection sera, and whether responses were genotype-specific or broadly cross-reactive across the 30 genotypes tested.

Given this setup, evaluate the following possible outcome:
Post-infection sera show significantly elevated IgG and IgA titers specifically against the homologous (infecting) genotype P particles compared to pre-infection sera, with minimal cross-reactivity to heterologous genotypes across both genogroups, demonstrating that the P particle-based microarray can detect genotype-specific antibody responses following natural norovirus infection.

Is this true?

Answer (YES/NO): NO